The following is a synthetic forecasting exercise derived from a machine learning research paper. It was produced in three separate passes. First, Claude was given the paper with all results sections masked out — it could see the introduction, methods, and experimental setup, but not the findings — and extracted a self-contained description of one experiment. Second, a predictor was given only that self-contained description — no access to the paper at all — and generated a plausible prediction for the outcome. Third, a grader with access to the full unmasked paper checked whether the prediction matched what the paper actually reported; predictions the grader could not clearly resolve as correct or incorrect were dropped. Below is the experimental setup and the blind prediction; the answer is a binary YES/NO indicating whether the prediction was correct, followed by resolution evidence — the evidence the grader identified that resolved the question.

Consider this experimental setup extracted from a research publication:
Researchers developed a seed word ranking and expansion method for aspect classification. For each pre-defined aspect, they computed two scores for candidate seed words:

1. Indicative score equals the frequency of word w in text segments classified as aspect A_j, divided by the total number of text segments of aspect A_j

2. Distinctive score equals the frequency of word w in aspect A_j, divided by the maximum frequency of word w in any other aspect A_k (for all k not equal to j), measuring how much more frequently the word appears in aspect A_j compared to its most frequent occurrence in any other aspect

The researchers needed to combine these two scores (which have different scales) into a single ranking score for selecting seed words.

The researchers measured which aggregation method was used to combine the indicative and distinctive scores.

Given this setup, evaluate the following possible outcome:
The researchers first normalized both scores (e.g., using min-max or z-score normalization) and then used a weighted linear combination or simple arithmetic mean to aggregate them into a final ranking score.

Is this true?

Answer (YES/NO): NO